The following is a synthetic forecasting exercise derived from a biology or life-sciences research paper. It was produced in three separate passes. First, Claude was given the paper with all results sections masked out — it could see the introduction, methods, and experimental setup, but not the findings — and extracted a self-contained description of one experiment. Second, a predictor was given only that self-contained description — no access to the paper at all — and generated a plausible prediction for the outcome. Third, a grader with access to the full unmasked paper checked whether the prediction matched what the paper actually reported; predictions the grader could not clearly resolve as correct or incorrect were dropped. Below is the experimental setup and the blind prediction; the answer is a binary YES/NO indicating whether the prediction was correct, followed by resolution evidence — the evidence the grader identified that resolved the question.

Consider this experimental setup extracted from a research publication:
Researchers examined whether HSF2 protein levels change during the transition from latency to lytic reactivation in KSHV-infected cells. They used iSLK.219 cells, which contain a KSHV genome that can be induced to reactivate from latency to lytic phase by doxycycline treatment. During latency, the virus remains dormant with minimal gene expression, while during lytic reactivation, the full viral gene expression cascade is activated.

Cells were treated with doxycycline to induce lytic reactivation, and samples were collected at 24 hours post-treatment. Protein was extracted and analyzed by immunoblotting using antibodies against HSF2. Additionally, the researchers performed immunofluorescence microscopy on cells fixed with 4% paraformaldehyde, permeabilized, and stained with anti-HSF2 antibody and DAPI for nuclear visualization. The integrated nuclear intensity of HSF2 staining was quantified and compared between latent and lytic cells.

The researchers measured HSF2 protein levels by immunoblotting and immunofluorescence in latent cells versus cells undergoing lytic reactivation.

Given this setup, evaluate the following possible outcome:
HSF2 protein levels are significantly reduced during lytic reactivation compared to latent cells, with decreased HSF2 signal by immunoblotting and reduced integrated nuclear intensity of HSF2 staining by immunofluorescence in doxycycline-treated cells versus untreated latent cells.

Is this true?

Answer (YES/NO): YES